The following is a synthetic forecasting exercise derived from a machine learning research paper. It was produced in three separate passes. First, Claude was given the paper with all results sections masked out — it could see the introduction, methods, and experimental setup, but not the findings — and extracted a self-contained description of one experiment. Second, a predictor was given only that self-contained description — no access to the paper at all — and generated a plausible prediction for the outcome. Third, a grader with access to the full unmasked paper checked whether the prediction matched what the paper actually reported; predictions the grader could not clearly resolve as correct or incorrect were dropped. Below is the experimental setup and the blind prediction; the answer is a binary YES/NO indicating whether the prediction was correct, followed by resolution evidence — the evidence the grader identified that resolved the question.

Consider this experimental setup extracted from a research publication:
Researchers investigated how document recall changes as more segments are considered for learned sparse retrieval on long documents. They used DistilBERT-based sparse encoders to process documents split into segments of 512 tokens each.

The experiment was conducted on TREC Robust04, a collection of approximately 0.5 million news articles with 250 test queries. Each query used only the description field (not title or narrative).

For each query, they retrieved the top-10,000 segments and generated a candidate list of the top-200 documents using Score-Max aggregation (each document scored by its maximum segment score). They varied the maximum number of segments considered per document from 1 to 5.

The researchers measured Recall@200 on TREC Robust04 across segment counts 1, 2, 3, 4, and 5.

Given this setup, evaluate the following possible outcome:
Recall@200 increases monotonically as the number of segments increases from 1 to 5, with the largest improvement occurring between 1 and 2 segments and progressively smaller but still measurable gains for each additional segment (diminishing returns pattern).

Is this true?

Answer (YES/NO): YES